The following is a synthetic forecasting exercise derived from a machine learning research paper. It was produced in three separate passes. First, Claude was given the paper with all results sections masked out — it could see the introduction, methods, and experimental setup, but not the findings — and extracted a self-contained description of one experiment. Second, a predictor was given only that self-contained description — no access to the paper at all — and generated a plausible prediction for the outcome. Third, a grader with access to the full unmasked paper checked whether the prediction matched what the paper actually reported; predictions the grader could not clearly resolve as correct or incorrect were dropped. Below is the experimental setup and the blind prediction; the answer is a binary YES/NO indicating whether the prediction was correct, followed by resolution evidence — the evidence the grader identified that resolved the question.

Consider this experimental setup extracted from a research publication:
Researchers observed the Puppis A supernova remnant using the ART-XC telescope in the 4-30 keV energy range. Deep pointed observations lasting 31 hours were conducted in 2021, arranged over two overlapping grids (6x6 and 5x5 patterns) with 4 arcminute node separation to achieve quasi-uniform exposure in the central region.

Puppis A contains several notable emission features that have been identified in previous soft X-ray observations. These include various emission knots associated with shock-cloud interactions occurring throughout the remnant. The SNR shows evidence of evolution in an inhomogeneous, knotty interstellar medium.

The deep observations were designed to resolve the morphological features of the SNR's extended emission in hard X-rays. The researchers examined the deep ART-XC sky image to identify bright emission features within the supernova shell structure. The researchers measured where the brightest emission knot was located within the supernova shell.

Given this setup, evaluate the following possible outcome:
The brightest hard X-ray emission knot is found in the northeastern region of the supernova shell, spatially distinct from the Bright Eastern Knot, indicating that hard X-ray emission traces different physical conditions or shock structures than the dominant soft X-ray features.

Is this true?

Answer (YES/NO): YES